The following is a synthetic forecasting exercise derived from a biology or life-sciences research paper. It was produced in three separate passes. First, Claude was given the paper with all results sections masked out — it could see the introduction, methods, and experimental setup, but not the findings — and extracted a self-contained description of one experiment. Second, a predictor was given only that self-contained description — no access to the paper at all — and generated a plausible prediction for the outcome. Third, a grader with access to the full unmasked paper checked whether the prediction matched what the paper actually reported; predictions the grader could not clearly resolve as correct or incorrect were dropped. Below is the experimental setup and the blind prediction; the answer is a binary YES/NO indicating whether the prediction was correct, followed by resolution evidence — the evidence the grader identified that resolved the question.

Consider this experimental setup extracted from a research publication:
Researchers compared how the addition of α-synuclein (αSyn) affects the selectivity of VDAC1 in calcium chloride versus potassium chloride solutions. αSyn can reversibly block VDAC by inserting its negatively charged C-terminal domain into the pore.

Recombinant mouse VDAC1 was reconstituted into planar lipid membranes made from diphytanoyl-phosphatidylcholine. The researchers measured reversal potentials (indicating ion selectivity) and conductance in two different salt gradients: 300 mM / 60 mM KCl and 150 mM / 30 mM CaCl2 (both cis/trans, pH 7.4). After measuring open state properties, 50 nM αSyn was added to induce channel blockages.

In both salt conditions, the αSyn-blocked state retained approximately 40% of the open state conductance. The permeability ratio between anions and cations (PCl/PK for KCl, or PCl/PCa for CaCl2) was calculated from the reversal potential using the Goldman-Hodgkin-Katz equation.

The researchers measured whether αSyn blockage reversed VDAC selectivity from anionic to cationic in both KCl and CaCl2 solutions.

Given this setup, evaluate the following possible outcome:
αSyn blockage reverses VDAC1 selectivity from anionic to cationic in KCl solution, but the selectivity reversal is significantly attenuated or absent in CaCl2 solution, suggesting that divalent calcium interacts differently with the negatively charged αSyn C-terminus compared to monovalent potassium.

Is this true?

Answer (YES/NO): NO